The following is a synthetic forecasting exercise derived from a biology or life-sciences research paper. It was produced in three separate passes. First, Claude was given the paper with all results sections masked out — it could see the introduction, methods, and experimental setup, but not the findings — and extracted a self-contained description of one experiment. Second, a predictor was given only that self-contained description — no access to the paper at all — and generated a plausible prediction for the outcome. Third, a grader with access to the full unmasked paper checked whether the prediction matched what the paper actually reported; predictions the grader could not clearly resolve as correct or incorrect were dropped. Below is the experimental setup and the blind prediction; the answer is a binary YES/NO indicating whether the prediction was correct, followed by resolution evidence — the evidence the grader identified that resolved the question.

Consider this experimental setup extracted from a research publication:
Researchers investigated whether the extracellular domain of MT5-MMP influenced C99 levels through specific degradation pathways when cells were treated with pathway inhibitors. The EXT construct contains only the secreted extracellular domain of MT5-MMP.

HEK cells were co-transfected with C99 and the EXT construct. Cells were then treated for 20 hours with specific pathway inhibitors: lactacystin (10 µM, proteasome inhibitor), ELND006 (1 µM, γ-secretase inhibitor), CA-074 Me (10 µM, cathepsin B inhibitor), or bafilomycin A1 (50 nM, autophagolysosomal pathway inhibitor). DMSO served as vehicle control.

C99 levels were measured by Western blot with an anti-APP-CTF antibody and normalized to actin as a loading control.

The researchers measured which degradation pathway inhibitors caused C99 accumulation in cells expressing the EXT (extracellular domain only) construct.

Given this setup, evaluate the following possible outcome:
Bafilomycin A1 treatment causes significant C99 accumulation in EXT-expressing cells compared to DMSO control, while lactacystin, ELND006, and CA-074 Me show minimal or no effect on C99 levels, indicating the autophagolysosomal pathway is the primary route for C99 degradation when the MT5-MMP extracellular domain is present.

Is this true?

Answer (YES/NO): NO